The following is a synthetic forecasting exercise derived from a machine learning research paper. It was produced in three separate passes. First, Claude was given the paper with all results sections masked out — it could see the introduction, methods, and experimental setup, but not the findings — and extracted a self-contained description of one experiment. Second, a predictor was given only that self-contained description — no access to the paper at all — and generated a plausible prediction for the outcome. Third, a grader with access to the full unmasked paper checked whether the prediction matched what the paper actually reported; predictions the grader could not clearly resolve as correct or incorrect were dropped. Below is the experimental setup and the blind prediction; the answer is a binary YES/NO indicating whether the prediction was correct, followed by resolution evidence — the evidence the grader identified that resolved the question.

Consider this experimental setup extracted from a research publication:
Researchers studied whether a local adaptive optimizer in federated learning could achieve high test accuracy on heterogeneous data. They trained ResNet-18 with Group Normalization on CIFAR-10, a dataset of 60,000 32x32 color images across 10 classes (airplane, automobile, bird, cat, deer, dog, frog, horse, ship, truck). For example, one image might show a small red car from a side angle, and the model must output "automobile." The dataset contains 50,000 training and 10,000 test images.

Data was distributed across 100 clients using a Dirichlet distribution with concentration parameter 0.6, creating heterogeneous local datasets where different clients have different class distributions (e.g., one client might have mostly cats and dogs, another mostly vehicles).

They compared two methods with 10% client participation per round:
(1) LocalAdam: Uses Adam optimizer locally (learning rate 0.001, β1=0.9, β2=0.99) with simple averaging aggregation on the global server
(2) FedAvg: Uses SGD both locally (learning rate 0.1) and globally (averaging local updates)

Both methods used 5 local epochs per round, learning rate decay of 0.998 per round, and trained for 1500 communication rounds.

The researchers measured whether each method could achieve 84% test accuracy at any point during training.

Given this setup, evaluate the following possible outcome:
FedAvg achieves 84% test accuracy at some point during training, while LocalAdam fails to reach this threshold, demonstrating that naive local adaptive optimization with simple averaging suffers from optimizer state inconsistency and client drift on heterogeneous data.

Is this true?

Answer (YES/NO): NO